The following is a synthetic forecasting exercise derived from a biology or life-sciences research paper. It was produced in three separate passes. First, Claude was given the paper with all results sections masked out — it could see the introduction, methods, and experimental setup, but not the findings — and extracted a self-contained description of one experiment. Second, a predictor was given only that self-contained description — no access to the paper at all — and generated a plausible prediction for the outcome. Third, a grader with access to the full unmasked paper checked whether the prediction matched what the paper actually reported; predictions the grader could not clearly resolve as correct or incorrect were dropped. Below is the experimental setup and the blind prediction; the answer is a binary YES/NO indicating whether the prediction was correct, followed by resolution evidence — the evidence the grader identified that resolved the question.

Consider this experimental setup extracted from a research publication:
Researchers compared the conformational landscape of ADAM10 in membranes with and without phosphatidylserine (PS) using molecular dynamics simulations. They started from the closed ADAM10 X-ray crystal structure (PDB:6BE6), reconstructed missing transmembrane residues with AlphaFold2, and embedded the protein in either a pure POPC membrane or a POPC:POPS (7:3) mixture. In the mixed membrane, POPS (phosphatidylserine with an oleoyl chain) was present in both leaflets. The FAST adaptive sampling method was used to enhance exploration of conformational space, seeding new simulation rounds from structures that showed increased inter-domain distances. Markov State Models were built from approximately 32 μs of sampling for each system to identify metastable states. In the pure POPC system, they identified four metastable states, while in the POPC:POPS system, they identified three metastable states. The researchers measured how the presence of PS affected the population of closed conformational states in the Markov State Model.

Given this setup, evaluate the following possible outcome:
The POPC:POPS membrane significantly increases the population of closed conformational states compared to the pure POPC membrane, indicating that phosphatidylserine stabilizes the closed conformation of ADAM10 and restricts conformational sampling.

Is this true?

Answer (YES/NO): NO